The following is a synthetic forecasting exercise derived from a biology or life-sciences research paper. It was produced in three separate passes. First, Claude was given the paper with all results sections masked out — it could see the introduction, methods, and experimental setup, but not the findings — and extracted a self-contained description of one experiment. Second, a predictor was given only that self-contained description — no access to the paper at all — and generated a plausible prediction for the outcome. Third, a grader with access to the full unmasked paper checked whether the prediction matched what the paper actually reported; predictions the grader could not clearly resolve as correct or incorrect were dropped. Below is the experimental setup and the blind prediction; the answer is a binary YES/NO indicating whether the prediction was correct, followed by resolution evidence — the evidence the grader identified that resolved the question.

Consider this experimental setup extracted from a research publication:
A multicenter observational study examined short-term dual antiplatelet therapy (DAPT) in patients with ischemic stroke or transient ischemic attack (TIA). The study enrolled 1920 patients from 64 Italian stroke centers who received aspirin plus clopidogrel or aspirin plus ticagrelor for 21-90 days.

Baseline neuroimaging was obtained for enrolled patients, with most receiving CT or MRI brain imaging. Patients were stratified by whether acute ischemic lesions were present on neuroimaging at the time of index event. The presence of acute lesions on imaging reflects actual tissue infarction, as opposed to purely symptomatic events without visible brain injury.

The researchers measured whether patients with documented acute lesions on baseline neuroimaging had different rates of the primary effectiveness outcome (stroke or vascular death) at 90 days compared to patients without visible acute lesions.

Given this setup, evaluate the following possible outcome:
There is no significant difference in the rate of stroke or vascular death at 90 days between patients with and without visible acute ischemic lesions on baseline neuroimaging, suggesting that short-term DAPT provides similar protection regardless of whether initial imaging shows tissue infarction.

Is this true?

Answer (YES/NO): NO